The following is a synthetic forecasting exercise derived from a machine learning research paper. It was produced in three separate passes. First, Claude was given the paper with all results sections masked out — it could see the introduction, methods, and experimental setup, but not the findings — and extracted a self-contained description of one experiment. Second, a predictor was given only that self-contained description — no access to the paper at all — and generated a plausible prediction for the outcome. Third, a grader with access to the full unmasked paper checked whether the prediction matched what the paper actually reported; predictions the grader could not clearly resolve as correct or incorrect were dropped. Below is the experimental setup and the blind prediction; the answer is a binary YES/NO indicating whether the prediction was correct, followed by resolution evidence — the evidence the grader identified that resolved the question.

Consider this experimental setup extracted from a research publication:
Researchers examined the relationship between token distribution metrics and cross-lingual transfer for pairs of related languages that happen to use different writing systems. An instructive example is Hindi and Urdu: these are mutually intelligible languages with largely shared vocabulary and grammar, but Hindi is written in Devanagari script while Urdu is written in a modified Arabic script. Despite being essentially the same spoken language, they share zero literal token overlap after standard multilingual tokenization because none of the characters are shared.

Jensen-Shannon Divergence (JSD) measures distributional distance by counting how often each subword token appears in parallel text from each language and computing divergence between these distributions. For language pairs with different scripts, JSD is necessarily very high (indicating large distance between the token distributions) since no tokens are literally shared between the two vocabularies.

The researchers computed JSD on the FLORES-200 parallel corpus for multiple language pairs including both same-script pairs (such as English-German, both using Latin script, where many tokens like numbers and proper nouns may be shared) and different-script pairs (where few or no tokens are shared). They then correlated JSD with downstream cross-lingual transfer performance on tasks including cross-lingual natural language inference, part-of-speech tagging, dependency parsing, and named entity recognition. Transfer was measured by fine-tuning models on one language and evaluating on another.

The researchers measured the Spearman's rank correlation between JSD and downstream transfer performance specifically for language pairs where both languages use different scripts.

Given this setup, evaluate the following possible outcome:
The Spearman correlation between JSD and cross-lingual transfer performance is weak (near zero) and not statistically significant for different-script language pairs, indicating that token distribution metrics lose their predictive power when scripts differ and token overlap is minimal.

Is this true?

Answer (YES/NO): NO